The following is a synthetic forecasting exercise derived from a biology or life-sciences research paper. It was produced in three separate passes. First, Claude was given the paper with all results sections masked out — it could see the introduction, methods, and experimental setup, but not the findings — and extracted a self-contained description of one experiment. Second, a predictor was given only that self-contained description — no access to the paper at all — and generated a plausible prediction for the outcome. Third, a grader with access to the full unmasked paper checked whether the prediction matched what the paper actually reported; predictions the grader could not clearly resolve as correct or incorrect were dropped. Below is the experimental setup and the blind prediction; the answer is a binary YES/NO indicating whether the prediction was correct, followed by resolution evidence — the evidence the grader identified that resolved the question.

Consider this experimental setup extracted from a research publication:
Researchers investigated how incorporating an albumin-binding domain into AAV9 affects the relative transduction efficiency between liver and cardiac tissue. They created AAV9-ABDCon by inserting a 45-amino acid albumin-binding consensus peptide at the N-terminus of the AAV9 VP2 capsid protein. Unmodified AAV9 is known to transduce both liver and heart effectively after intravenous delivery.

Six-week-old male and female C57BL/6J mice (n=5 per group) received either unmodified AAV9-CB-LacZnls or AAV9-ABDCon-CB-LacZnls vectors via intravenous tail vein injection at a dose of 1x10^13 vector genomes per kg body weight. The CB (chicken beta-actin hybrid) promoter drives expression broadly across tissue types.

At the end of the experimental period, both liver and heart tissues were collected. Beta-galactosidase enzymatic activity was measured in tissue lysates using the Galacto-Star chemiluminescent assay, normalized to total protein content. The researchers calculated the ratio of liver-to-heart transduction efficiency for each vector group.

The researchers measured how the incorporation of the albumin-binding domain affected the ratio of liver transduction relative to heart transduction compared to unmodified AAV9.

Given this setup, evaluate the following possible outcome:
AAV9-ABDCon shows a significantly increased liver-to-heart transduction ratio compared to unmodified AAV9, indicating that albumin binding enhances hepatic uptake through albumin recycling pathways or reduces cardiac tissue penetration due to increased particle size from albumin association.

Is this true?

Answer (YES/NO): NO